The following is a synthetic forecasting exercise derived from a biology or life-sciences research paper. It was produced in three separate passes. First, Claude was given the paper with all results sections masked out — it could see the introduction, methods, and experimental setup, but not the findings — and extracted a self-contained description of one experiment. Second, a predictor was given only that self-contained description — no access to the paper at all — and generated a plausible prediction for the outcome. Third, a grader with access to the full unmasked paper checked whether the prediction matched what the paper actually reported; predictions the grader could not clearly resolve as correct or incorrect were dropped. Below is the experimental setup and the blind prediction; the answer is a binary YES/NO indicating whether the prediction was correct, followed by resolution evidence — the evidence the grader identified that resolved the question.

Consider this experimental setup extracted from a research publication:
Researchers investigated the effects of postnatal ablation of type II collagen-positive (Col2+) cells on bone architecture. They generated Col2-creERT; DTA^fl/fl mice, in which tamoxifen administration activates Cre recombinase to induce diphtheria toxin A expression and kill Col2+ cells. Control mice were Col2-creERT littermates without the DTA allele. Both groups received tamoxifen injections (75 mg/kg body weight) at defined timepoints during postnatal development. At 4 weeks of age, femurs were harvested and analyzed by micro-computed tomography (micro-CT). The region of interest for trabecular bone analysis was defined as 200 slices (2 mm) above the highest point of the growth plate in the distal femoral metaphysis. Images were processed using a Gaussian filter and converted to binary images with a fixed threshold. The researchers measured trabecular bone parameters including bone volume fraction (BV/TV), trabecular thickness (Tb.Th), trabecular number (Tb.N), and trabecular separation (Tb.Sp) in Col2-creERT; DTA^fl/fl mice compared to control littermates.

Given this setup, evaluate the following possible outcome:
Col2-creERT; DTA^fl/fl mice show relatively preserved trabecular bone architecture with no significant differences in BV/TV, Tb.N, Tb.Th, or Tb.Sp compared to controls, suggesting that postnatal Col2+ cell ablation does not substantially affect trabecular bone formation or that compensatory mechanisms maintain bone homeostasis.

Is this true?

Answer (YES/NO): NO